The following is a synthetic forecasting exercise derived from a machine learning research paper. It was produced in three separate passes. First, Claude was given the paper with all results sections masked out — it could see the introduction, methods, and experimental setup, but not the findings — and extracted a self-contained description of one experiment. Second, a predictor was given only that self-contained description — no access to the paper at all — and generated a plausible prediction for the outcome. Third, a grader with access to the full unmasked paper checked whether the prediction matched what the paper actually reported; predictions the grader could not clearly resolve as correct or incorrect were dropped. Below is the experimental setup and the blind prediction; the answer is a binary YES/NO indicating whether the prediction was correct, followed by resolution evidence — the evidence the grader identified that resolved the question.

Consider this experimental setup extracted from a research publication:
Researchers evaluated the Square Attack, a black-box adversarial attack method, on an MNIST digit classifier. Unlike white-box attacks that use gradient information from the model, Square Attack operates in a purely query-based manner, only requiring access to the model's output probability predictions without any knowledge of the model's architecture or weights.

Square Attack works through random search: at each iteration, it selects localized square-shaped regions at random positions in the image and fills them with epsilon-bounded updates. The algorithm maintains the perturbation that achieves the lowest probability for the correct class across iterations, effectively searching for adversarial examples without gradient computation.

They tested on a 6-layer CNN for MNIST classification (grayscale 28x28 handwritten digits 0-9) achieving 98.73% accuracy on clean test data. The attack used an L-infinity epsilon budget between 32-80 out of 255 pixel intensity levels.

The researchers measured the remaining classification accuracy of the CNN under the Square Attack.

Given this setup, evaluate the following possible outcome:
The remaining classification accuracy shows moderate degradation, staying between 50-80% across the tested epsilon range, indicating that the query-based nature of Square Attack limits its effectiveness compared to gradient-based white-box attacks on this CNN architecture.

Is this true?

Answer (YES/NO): NO